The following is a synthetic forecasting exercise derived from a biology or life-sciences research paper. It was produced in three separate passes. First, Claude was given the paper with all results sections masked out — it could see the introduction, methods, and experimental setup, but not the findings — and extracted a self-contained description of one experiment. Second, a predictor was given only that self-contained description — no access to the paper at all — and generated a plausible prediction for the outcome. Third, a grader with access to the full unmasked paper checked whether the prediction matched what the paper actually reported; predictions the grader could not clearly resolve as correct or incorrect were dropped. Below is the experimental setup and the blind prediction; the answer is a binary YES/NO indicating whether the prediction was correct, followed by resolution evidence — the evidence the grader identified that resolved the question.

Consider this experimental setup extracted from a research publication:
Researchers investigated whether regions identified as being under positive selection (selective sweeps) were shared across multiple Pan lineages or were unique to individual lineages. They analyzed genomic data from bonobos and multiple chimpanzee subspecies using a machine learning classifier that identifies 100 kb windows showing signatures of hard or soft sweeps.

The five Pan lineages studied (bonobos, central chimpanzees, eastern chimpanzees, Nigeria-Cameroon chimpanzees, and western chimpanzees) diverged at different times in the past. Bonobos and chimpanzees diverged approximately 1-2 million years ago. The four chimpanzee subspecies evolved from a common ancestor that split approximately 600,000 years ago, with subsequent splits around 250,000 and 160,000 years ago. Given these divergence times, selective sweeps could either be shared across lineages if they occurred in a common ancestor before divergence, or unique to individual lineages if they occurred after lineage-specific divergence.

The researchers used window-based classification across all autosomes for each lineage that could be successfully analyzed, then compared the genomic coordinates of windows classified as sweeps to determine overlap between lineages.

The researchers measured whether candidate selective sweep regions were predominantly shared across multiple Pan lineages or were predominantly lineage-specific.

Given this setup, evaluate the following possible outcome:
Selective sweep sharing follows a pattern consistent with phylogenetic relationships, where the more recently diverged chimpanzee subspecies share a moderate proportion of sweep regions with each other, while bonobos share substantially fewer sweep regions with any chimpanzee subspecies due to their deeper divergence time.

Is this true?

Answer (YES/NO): NO